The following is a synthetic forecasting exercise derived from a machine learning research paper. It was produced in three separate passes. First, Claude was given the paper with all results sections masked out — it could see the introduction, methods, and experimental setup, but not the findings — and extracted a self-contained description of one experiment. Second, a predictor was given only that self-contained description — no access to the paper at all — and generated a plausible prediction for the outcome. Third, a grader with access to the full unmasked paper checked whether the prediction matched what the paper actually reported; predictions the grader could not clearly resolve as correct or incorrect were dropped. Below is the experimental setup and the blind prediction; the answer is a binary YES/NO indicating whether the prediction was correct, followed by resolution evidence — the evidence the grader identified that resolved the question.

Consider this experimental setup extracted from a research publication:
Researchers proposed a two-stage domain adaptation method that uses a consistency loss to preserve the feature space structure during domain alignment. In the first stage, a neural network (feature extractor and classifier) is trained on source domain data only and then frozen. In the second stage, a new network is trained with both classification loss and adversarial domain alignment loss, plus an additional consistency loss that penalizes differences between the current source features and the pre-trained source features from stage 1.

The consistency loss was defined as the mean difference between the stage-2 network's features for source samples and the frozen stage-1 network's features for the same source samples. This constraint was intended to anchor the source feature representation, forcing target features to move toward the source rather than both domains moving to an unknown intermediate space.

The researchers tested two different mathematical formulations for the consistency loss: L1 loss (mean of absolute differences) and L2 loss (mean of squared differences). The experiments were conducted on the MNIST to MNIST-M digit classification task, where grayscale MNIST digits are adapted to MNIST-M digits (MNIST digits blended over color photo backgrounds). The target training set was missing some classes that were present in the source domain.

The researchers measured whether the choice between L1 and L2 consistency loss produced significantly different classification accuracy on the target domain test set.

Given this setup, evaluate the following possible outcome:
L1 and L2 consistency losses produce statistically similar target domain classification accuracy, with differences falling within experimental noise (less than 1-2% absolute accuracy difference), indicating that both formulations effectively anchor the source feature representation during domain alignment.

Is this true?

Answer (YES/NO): YES